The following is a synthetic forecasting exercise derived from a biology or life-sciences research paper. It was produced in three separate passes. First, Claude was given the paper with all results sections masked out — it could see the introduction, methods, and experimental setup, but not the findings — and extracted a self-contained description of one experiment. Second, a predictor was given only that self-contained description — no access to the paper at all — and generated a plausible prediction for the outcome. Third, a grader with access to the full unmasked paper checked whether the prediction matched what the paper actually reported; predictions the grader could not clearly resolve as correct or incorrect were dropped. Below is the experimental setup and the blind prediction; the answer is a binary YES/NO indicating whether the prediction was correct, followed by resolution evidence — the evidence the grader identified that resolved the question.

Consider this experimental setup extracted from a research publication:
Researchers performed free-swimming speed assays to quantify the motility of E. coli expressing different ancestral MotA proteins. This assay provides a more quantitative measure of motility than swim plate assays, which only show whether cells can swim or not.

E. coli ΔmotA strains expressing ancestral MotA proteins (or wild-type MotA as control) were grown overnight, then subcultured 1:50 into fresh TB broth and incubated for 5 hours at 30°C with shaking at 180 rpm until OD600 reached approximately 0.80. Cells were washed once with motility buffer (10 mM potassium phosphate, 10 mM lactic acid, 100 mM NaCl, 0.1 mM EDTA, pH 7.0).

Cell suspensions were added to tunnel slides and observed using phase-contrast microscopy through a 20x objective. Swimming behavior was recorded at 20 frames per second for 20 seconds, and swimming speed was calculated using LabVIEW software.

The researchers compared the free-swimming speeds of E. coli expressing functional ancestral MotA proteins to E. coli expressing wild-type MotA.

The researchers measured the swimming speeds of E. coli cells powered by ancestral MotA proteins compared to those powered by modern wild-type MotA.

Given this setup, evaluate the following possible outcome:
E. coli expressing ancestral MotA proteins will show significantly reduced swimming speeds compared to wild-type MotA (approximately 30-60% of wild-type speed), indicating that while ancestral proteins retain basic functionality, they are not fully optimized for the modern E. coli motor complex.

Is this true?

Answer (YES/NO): YES